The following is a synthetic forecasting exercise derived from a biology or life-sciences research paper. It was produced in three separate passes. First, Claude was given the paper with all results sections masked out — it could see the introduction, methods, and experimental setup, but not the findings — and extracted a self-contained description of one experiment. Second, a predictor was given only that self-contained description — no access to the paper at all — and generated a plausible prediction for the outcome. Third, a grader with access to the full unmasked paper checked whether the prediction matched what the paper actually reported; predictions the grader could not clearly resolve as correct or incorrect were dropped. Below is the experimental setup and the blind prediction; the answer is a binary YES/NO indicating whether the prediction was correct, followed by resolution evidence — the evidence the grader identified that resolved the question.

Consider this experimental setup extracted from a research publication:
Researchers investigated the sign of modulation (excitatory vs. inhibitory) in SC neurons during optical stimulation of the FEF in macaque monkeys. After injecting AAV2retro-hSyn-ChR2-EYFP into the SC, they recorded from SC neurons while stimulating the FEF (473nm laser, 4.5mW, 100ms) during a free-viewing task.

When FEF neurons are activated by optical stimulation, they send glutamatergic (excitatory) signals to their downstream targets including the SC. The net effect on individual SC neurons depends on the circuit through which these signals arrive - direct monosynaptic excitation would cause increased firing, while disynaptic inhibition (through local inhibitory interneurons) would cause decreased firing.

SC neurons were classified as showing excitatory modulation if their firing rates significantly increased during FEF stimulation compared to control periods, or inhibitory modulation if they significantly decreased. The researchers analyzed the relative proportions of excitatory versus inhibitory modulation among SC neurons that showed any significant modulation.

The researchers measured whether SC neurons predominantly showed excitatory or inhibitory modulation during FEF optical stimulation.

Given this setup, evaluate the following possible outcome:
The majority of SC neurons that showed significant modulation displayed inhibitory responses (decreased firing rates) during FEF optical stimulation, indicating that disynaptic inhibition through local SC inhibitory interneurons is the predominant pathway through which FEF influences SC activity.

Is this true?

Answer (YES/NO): NO